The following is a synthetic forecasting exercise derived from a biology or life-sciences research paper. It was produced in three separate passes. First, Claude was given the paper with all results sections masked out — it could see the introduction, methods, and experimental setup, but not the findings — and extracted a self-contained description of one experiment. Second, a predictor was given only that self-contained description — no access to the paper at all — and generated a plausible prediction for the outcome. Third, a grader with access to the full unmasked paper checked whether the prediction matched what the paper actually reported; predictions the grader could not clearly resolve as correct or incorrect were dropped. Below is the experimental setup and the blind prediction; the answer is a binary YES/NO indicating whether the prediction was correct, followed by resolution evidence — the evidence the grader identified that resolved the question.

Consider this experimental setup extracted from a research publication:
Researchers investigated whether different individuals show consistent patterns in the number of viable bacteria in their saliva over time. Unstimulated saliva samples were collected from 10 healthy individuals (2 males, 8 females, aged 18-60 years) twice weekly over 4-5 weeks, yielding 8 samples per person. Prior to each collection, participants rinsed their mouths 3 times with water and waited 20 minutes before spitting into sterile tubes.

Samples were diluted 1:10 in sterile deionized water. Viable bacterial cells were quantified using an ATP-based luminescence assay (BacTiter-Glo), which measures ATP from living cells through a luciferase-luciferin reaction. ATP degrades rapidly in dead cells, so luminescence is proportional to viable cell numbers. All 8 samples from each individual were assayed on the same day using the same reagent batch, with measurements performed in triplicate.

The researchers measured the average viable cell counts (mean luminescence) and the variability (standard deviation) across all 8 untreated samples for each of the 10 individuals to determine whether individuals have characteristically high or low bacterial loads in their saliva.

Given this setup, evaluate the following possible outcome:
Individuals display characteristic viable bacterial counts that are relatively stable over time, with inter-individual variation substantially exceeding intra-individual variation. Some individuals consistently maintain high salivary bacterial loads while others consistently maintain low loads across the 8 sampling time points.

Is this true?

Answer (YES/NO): YES